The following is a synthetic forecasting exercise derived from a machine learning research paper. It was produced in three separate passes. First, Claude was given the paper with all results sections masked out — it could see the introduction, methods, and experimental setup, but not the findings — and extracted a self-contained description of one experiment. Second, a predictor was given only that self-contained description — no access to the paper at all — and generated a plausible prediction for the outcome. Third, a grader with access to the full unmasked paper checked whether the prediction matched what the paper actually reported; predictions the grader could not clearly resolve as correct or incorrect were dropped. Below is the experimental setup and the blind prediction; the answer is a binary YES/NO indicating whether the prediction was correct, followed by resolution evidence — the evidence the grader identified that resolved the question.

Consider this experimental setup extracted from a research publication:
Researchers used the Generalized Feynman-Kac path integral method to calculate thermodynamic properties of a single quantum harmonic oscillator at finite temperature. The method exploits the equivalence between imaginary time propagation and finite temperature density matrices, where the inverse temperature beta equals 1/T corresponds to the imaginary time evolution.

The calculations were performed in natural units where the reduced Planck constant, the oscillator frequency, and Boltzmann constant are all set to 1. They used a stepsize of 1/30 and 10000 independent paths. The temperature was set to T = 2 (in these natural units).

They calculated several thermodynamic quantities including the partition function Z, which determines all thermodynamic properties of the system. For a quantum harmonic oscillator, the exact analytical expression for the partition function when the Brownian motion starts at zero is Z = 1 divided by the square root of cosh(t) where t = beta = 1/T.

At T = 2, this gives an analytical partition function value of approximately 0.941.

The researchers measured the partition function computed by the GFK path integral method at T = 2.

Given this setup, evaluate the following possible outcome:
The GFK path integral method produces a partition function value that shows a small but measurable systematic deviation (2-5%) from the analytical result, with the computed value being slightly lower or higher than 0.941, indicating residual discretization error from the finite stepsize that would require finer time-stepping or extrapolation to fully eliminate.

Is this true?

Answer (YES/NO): YES